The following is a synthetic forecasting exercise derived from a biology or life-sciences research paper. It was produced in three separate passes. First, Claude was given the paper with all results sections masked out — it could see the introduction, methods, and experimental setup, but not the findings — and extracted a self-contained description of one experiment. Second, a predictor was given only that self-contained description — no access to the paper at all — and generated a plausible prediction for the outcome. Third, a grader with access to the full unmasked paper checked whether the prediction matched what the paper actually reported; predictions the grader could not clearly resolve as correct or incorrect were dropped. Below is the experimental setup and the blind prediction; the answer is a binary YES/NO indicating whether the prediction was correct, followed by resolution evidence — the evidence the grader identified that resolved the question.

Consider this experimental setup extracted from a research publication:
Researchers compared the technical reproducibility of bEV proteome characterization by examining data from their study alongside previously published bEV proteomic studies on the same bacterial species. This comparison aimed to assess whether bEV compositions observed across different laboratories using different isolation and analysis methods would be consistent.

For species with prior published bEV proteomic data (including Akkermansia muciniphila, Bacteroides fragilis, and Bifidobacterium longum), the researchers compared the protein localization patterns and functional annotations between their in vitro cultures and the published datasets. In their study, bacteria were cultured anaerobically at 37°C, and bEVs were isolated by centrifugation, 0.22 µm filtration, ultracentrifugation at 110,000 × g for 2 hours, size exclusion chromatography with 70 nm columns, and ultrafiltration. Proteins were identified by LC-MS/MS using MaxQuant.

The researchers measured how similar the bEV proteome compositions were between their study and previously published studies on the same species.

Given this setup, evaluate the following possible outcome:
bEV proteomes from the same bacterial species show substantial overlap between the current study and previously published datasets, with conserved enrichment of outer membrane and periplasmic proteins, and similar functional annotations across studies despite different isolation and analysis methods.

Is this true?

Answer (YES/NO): NO